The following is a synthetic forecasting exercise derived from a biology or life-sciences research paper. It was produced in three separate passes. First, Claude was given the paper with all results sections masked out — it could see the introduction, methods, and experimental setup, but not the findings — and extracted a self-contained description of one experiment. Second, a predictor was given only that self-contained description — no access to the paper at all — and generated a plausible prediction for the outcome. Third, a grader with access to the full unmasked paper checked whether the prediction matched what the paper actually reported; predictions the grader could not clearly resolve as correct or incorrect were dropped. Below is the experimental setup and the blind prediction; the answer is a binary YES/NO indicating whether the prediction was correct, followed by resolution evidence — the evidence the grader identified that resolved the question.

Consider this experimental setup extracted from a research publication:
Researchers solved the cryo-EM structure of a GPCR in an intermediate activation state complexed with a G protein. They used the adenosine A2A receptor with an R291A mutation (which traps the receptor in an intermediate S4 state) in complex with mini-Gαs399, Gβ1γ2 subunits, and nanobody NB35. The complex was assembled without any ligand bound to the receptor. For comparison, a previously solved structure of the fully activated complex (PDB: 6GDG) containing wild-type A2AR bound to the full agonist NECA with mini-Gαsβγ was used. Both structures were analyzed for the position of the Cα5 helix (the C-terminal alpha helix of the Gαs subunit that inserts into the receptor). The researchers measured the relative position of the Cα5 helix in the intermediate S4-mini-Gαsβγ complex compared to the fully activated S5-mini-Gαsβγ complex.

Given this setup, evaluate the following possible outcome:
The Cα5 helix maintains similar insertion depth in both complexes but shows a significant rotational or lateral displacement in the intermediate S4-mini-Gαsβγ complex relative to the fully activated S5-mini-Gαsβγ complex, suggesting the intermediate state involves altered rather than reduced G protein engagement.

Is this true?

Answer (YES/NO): NO